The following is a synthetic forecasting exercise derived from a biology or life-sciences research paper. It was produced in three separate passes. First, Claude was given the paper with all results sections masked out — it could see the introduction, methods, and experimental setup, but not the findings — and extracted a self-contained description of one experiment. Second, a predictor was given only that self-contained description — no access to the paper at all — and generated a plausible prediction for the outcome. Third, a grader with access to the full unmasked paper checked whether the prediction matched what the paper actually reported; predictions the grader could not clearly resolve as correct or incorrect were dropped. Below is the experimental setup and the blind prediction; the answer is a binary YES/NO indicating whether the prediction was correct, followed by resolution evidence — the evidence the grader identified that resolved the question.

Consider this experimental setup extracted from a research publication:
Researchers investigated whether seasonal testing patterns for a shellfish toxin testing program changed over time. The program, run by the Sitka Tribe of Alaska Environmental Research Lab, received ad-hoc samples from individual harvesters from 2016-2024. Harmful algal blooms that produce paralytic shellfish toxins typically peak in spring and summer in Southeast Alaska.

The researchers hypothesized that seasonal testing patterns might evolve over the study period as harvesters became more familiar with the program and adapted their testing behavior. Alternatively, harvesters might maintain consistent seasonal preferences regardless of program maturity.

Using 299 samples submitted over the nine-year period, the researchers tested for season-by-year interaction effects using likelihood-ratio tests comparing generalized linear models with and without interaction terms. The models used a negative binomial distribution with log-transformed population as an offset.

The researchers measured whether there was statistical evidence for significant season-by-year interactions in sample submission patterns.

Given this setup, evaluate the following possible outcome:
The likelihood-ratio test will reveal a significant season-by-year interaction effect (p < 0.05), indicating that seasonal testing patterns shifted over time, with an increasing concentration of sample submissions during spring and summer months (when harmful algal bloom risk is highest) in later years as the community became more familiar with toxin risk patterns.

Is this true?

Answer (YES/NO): NO